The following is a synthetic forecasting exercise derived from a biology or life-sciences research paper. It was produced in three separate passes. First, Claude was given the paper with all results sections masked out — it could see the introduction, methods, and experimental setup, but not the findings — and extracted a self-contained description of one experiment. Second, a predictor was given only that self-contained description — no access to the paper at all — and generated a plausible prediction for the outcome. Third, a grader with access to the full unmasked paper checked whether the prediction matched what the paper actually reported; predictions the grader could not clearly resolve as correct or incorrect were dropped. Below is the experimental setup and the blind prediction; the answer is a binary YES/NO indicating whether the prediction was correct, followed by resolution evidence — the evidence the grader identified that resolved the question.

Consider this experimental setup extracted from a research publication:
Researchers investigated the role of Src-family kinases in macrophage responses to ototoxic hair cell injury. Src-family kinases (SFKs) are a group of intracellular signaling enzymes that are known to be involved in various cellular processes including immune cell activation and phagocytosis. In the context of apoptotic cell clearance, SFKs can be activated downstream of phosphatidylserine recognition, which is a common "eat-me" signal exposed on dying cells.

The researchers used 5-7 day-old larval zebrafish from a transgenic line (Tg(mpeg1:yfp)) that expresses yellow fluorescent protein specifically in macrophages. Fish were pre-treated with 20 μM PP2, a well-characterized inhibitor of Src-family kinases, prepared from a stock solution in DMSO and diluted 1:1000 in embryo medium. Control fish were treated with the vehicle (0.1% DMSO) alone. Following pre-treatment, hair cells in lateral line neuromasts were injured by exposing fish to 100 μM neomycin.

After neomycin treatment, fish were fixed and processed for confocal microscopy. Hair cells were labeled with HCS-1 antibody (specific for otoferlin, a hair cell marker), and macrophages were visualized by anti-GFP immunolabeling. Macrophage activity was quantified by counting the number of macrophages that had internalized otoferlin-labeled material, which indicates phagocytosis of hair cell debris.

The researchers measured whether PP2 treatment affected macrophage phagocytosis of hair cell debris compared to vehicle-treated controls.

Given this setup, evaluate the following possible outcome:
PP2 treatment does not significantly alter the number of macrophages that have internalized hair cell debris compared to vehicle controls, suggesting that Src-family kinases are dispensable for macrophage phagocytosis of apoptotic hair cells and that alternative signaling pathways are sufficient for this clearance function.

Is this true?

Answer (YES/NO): NO